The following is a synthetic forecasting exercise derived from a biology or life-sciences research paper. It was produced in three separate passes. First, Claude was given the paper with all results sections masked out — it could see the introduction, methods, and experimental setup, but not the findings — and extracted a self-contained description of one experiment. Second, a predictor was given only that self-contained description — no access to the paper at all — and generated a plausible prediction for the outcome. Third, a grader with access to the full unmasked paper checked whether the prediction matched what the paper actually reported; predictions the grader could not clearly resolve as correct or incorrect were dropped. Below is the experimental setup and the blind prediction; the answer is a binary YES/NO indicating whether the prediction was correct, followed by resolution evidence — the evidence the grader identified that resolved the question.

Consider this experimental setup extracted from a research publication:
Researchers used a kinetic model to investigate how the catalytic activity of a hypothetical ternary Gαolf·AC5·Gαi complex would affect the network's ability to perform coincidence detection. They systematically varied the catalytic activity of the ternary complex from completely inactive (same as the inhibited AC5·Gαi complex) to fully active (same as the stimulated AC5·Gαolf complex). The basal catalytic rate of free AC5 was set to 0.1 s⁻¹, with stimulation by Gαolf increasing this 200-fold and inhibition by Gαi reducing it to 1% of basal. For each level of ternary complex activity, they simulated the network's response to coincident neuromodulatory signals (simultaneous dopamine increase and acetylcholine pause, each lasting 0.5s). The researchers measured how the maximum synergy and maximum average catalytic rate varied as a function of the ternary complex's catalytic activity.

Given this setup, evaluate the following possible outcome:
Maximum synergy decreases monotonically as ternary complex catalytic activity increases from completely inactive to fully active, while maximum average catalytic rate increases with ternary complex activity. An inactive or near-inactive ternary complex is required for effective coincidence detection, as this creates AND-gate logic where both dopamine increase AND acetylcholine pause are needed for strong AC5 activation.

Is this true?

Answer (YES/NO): NO